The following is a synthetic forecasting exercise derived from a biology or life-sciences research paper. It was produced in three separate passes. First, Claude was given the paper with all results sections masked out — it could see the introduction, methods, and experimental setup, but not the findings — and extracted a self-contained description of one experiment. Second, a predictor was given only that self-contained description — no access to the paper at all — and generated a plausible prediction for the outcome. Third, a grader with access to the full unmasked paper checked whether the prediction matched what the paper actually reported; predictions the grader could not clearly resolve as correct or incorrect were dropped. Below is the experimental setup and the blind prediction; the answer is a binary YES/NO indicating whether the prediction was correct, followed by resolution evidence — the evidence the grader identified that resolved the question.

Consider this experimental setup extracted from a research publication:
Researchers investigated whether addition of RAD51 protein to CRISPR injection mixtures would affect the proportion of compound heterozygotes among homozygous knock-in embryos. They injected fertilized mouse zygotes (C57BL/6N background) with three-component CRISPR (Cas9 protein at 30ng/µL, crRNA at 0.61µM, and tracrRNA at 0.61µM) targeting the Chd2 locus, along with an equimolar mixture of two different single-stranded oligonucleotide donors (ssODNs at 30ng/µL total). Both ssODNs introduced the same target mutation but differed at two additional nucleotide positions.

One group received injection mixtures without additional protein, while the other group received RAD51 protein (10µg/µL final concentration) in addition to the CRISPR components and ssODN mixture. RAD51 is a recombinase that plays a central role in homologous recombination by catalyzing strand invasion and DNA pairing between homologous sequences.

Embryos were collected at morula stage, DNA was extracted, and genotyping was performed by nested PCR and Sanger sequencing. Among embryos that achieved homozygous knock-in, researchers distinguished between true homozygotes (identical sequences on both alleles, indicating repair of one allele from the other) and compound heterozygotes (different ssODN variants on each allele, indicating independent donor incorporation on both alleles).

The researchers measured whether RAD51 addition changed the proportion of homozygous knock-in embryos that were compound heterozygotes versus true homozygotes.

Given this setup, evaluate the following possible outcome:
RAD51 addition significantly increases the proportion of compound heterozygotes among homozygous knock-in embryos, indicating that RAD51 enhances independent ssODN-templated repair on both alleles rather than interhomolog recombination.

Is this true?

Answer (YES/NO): NO